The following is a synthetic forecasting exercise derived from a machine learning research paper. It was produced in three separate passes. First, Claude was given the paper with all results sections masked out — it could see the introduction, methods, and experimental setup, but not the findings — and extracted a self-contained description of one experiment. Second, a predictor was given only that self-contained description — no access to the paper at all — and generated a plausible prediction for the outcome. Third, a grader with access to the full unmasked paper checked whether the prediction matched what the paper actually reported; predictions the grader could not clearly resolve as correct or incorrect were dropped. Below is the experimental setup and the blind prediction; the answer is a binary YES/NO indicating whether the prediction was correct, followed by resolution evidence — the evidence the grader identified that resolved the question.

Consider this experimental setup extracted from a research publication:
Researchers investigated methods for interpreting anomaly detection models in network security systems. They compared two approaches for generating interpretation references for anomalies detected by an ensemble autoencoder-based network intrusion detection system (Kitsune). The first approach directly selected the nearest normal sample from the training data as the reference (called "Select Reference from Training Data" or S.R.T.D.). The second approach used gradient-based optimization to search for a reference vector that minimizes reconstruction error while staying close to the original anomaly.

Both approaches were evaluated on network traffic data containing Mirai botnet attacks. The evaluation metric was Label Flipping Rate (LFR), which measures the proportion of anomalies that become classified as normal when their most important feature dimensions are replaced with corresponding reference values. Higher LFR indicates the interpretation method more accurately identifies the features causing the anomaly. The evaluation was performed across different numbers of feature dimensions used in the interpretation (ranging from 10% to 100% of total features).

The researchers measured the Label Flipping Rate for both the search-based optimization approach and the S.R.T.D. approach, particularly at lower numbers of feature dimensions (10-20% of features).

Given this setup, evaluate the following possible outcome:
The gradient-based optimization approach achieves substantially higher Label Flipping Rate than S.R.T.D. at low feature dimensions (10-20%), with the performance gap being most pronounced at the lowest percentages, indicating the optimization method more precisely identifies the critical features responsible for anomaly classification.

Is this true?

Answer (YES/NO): YES